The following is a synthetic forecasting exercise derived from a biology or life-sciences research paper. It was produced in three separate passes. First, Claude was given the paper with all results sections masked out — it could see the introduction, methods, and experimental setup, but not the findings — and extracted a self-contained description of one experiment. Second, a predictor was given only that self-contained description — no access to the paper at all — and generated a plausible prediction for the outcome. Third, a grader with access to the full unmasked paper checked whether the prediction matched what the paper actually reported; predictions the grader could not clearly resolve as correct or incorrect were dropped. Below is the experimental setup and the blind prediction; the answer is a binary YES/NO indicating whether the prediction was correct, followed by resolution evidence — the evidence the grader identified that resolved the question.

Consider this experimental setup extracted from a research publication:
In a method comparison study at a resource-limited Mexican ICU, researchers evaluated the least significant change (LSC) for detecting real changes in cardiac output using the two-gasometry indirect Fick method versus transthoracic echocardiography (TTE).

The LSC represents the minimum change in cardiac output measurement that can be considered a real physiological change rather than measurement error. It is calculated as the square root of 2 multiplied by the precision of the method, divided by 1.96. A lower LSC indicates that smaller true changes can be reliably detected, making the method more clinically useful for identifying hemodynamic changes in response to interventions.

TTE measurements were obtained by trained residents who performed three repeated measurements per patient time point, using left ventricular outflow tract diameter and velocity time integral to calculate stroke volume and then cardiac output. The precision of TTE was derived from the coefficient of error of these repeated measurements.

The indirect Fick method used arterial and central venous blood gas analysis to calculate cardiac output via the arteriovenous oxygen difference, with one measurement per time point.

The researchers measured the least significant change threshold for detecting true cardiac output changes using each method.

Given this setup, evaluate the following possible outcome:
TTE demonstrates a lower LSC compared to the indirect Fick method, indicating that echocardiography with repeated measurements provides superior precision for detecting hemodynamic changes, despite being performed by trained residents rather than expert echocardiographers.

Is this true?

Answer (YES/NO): YES